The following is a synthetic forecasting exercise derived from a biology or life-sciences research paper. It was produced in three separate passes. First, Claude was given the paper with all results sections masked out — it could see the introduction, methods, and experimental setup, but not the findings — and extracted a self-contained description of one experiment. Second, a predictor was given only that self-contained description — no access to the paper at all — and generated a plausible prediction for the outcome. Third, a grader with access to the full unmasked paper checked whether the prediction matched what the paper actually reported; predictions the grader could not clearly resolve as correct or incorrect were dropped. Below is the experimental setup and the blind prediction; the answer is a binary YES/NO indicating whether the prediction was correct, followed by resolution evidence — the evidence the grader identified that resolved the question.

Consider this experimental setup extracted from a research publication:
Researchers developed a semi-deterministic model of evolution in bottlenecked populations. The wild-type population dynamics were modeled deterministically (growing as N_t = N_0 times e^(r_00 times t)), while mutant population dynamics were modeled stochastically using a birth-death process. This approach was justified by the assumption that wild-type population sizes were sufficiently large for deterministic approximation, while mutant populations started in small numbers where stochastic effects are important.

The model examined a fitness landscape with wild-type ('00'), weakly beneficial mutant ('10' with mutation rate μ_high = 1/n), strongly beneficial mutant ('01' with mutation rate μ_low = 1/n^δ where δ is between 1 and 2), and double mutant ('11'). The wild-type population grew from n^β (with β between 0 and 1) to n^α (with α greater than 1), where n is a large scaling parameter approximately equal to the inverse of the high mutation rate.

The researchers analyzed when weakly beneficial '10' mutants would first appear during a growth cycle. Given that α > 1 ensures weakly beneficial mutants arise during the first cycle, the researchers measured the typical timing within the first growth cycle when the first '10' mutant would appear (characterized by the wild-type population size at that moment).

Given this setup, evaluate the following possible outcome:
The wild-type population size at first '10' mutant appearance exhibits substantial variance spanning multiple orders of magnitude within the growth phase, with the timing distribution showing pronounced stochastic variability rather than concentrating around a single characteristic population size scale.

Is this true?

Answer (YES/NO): NO